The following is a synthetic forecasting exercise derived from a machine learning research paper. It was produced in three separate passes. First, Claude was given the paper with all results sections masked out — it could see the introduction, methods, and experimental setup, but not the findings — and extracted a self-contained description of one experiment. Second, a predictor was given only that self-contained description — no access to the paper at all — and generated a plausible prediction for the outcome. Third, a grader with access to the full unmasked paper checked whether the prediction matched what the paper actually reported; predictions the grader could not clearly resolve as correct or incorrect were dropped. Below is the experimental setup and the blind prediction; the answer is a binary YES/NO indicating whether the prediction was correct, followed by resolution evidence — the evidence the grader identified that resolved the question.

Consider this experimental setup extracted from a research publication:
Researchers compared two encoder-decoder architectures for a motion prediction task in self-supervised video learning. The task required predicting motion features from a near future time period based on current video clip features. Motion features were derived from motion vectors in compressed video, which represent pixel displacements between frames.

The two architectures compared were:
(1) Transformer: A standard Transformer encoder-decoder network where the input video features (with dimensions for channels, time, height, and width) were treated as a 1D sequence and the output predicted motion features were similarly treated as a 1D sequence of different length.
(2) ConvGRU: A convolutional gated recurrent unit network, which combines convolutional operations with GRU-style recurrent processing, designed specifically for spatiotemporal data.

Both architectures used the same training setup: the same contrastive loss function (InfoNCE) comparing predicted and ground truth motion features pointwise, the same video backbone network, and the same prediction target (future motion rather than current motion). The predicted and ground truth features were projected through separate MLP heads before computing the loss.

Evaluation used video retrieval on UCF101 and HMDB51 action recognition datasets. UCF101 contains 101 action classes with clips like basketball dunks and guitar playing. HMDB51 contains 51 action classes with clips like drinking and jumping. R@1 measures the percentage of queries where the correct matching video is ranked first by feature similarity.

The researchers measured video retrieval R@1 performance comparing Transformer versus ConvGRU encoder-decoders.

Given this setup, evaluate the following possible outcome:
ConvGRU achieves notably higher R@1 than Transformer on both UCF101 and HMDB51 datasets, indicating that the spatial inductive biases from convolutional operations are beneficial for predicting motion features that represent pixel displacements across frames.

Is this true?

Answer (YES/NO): NO